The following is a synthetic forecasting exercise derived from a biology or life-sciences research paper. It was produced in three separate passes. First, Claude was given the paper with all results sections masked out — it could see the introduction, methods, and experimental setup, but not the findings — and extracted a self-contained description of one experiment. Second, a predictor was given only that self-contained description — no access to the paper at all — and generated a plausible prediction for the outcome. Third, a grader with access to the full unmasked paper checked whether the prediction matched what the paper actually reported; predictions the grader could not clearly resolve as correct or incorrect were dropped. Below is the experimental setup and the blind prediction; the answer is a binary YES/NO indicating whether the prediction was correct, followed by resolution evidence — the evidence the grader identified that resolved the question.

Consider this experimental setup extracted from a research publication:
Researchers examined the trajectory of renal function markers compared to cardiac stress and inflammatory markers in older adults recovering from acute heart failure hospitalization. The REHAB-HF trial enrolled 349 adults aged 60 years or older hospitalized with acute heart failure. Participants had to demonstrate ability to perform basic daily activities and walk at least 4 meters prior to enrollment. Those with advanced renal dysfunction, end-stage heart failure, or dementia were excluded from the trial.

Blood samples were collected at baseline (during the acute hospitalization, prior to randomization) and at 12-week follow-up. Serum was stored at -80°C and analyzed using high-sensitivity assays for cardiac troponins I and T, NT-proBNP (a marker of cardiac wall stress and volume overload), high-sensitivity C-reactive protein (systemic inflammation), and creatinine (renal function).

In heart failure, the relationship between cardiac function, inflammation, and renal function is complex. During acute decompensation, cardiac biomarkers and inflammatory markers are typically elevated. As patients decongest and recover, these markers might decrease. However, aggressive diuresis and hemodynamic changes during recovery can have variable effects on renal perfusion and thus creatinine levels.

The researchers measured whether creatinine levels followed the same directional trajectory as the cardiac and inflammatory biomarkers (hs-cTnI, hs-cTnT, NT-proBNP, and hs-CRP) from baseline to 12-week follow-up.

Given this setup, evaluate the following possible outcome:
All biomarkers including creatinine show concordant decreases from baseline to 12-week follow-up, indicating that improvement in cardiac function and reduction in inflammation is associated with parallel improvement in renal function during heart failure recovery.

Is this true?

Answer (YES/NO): NO